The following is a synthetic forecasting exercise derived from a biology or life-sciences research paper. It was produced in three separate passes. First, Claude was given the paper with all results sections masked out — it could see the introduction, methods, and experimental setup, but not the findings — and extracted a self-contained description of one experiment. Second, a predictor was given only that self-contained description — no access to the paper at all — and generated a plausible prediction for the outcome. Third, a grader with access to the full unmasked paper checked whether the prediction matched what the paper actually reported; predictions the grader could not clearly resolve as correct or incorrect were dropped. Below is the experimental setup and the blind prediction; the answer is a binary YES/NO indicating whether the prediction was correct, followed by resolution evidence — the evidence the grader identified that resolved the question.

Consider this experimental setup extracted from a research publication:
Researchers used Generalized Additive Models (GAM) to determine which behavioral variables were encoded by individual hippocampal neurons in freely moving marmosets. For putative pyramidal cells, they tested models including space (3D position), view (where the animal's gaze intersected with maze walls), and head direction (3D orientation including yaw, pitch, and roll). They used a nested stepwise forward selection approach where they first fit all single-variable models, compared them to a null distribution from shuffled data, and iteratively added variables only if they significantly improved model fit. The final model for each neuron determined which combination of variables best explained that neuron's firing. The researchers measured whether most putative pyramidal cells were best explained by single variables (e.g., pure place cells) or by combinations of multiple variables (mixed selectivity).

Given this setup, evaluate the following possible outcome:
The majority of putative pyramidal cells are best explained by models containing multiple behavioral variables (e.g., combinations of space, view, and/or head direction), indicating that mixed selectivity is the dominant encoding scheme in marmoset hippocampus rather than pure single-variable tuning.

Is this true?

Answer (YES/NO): YES